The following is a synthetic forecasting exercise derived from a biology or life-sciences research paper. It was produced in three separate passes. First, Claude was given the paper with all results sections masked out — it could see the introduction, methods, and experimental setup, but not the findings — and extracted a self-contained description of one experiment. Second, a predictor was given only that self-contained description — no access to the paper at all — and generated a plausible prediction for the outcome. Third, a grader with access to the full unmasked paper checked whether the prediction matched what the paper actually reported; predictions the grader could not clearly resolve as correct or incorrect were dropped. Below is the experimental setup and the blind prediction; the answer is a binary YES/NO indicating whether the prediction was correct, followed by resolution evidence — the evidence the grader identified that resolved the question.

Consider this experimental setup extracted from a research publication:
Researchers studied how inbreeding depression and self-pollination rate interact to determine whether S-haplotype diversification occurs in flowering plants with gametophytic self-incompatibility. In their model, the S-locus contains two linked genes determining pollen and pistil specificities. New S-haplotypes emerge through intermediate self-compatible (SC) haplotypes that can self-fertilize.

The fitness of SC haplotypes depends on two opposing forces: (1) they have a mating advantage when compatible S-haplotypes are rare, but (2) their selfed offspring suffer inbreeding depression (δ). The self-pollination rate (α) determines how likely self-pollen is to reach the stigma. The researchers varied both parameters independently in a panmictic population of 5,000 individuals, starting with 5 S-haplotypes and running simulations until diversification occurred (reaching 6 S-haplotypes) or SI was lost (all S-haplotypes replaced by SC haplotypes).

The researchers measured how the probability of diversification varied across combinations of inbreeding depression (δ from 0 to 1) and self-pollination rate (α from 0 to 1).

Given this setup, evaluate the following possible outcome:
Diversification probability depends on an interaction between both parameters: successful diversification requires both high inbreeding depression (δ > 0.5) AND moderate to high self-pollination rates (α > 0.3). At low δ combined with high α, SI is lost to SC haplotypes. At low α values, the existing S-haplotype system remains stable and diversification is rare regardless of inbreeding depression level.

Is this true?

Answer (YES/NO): NO